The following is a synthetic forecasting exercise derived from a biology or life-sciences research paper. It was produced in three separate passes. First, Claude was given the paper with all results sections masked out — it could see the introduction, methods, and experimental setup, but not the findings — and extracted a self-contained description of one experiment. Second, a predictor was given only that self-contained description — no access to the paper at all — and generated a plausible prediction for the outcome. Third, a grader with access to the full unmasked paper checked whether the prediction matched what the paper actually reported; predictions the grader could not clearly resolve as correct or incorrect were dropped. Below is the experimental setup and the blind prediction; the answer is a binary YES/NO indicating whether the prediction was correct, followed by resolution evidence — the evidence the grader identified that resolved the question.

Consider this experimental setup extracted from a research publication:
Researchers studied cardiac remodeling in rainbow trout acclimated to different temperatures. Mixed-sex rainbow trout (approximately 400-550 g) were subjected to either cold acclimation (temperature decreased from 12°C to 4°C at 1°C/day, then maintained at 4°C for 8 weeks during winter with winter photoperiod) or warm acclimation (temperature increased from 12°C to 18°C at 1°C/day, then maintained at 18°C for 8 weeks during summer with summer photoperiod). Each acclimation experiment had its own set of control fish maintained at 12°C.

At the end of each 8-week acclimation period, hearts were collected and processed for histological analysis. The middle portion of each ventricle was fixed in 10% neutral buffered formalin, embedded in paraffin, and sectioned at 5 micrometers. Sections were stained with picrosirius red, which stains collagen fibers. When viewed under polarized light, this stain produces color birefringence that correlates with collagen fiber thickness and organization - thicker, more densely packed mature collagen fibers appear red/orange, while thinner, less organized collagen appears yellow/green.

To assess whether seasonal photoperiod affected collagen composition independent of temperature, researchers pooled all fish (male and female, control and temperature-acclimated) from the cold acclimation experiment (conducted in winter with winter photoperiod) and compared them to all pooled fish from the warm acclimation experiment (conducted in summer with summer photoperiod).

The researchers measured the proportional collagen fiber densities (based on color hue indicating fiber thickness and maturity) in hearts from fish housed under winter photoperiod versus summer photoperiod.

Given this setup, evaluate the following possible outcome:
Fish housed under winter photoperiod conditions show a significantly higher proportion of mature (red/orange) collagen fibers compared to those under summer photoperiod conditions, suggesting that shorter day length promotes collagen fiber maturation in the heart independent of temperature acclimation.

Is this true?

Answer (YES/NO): NO